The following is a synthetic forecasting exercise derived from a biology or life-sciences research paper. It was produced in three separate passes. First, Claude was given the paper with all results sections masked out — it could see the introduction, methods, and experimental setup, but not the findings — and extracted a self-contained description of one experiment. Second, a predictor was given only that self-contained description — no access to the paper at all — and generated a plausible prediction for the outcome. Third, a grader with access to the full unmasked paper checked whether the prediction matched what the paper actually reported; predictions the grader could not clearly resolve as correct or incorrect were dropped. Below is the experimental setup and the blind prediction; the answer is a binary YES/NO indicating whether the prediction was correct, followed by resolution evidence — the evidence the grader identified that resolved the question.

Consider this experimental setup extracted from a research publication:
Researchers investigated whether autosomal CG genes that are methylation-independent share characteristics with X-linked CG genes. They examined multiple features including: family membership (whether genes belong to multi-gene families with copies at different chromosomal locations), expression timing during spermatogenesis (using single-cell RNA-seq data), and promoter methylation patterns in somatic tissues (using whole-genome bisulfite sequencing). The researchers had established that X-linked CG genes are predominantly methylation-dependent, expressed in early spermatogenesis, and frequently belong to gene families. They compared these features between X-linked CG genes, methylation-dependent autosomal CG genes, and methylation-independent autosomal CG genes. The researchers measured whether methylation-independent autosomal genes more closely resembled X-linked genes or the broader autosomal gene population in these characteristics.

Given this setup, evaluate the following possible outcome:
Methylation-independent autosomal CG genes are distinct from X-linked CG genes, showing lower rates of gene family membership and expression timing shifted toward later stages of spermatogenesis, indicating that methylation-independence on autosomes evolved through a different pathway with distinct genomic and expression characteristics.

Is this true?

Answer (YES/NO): NO